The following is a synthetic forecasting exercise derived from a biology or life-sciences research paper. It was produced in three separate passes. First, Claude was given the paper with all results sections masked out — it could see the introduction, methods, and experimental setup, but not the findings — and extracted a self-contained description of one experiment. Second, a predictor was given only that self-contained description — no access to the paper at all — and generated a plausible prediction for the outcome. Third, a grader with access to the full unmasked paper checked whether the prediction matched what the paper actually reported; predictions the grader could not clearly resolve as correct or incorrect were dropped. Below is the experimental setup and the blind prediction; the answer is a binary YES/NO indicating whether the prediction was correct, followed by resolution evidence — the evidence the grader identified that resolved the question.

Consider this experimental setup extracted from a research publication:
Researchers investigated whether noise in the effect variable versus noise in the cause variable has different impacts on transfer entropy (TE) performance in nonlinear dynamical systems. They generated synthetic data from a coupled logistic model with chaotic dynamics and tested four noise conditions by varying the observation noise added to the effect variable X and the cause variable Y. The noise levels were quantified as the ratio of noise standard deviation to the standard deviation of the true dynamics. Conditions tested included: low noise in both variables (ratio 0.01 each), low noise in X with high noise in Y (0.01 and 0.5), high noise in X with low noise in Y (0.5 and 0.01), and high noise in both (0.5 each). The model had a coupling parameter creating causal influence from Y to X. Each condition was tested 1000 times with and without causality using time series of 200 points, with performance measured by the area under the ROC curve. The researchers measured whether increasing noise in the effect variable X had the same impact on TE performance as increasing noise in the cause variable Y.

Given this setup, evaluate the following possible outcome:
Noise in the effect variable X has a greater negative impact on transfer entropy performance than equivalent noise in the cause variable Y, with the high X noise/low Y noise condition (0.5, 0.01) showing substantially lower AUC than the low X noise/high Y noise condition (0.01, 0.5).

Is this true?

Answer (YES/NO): NO